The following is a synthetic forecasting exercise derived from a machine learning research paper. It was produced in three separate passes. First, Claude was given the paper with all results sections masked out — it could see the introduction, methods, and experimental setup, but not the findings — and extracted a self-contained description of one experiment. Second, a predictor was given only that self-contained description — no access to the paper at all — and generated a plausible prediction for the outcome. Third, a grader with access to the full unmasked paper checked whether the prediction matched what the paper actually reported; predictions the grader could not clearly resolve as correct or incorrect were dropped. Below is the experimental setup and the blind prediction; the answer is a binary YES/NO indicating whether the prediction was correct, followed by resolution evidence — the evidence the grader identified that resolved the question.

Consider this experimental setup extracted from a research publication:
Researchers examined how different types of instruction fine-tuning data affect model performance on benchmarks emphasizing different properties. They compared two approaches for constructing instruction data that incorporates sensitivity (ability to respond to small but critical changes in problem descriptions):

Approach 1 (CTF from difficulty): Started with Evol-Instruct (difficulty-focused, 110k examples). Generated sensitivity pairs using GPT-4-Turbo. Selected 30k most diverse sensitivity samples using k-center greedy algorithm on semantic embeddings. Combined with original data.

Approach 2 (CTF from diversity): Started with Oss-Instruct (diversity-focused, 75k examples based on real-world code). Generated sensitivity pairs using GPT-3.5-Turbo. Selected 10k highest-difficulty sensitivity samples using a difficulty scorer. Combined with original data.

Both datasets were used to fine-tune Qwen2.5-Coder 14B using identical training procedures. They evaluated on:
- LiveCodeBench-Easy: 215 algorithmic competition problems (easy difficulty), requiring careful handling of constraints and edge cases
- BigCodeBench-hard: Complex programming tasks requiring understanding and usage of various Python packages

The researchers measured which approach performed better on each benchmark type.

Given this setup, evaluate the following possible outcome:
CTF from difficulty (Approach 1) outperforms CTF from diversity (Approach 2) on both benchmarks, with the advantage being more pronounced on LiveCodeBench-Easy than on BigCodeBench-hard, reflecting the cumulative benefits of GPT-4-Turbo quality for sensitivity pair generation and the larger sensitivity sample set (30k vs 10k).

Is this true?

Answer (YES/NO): NO